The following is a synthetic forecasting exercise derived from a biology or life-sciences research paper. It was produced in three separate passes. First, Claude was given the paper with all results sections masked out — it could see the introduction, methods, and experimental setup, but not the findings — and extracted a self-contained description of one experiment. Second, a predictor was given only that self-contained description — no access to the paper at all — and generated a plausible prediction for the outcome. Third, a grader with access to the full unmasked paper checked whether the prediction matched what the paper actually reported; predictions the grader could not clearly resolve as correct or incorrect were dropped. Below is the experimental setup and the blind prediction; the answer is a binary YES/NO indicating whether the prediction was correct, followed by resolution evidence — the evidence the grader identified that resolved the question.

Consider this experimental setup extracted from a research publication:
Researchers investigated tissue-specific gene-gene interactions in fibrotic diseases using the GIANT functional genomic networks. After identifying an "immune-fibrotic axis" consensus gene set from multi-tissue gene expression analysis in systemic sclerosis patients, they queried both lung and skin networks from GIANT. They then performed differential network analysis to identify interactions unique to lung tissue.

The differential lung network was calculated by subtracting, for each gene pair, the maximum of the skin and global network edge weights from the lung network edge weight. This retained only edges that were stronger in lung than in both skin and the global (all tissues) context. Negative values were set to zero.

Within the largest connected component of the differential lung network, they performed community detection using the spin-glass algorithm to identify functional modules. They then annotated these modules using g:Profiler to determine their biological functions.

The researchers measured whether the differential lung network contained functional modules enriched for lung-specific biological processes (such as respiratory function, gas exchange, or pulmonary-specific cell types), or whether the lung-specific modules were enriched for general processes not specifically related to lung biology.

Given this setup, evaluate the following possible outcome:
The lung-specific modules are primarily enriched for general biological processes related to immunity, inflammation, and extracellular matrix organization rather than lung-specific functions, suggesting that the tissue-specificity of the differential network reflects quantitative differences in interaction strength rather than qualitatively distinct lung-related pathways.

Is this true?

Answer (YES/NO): NO